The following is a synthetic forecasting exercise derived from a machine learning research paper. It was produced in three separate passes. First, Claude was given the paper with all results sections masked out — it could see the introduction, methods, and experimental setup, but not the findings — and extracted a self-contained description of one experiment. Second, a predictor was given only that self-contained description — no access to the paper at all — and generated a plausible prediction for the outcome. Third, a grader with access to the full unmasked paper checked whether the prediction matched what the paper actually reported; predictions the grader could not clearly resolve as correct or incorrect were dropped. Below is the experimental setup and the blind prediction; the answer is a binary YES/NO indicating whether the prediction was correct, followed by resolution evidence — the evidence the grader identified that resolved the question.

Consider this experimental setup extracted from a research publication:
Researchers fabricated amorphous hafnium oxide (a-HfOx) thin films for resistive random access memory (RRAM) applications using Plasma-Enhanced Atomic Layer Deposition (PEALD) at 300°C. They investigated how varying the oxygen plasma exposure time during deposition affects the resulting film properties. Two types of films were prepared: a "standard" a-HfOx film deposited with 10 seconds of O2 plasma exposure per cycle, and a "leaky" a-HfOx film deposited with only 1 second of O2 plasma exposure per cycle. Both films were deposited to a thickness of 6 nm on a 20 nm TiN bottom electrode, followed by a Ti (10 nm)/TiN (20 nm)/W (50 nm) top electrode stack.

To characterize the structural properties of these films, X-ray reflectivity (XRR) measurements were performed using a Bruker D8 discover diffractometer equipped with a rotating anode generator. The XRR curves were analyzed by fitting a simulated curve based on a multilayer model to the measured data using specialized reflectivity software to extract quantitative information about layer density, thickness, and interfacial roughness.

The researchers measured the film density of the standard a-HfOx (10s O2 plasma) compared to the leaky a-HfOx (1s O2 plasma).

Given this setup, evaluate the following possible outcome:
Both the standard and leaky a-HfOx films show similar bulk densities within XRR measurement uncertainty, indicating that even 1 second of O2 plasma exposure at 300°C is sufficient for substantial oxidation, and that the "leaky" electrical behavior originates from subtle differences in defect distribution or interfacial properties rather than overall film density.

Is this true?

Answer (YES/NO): NO